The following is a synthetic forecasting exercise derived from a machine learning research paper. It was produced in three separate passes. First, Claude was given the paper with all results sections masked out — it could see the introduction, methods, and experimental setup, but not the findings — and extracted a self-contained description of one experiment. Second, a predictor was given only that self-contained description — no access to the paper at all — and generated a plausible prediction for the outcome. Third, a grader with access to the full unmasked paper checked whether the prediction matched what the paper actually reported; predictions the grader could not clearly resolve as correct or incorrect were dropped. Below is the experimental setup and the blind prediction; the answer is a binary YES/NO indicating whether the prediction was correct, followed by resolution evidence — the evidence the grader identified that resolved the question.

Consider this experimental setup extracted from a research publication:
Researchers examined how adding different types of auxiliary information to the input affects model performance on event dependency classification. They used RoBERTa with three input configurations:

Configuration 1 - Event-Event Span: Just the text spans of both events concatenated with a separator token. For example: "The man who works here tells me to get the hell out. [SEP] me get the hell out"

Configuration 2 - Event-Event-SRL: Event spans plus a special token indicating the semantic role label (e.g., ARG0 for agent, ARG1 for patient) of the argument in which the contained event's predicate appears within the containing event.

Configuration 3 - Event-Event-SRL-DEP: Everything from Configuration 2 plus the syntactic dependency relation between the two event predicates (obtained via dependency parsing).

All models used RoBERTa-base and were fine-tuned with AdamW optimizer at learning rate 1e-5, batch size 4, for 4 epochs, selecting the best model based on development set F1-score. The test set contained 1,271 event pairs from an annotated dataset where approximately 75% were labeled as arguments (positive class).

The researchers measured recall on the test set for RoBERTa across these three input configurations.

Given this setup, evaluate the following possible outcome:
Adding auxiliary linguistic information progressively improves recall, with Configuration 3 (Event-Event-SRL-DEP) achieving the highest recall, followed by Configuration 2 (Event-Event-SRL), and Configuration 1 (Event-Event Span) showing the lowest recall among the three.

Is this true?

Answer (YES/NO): NO